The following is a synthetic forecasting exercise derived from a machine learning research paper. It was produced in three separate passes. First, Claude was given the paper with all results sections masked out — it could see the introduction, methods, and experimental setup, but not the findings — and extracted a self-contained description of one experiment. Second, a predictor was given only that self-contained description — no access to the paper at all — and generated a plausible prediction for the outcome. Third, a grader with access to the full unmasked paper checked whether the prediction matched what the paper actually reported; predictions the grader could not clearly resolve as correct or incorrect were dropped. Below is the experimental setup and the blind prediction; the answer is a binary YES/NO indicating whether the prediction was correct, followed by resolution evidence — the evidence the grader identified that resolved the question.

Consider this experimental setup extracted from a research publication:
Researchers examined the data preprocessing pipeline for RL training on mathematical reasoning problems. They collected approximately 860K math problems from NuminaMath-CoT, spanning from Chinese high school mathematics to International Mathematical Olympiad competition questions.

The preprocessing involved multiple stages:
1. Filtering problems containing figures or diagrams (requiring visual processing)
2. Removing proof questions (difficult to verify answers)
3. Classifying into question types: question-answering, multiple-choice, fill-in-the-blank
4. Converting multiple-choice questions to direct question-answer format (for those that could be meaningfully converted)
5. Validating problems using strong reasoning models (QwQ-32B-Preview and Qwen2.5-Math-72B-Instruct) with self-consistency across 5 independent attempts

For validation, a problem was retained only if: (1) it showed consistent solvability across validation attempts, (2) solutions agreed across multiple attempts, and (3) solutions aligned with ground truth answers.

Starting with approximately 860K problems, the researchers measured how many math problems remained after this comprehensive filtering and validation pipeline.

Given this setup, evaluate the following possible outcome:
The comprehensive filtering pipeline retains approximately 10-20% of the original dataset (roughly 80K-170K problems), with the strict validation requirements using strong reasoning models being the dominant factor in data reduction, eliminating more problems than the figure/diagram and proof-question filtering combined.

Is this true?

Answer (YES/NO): NO